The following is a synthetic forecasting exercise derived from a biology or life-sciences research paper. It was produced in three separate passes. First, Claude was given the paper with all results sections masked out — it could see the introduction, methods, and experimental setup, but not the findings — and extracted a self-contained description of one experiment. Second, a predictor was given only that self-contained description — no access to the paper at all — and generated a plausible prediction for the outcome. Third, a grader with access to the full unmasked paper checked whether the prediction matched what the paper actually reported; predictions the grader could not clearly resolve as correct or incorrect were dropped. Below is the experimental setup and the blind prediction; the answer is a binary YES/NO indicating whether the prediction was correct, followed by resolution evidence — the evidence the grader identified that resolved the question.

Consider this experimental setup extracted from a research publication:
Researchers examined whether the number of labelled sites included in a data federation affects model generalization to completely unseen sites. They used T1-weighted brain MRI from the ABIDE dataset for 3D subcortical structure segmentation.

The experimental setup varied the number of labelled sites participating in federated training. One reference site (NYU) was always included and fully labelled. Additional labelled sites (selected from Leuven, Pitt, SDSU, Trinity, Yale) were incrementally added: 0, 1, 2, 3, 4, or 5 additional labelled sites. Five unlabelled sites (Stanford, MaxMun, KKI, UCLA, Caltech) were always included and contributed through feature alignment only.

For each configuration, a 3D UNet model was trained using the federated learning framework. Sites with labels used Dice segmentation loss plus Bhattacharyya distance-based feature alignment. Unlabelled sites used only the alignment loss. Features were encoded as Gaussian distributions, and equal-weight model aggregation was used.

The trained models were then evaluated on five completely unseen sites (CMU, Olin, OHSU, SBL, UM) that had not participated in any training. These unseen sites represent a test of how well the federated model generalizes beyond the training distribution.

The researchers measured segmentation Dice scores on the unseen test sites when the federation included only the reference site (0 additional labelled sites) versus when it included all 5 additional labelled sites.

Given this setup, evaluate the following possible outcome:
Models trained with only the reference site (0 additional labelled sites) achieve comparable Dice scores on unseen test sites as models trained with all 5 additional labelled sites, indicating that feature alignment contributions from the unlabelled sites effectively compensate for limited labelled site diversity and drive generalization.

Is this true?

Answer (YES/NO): NO